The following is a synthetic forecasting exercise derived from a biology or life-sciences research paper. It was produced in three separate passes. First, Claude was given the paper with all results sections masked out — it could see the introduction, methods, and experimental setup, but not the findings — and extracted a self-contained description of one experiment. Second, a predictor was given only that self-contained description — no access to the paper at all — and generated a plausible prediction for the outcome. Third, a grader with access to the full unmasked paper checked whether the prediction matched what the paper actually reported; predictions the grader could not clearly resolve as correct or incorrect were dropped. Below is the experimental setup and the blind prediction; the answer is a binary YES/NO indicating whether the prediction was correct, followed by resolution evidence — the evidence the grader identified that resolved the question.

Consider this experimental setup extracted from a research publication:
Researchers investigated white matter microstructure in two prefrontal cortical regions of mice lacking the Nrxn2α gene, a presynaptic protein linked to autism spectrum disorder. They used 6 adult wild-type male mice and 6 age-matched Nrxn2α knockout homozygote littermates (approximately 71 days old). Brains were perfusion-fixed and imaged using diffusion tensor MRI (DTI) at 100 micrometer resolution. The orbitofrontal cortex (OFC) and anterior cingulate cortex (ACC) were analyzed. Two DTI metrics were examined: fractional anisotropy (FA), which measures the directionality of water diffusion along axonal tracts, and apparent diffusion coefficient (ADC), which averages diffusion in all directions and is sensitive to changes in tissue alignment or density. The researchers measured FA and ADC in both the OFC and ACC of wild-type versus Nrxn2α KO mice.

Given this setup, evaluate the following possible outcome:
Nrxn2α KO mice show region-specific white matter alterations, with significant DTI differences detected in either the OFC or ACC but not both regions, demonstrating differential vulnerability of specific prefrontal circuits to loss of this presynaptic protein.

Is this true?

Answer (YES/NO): NO